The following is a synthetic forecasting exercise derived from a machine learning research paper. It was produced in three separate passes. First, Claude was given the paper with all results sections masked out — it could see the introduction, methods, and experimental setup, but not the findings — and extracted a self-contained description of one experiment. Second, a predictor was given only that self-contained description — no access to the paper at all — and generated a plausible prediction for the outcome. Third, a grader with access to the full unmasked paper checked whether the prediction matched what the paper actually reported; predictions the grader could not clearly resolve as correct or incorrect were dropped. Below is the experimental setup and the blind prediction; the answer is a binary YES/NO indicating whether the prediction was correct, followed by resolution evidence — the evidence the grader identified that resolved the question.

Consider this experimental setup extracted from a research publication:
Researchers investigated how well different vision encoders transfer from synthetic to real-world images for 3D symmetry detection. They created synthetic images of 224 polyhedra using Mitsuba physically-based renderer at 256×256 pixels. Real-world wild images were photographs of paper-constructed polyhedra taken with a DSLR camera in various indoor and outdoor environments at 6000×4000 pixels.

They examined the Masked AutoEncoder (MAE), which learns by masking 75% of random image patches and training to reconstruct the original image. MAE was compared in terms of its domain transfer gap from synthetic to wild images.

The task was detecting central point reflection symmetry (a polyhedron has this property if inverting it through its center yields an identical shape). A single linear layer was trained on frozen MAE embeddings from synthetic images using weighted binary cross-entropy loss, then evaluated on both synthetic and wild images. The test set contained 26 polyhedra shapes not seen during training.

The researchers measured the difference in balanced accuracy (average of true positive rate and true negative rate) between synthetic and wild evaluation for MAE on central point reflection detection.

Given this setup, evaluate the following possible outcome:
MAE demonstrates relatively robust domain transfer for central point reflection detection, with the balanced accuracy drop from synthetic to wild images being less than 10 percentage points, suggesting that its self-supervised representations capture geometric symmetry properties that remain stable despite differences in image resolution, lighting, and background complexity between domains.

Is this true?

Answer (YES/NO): YES